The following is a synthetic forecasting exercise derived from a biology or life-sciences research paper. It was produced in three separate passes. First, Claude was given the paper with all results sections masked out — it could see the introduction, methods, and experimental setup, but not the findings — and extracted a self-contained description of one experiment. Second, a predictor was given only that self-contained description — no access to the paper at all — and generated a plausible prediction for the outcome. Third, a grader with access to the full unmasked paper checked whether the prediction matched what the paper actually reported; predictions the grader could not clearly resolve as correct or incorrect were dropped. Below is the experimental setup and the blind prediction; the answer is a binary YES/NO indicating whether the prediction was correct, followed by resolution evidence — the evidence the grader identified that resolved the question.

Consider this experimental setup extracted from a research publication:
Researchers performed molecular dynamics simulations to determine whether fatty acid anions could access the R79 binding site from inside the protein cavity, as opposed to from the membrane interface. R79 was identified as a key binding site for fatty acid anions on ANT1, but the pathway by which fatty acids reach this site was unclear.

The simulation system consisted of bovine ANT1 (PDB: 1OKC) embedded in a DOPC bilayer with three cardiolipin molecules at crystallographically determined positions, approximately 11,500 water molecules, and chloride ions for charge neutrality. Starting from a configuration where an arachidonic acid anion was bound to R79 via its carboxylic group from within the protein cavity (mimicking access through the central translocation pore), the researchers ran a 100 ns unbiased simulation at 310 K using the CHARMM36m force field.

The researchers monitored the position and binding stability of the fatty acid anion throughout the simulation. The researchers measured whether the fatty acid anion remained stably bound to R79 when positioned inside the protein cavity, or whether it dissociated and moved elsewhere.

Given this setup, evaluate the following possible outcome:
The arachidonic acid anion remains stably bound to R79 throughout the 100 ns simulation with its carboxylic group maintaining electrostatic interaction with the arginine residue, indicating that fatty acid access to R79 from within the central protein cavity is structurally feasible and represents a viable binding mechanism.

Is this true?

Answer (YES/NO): NO